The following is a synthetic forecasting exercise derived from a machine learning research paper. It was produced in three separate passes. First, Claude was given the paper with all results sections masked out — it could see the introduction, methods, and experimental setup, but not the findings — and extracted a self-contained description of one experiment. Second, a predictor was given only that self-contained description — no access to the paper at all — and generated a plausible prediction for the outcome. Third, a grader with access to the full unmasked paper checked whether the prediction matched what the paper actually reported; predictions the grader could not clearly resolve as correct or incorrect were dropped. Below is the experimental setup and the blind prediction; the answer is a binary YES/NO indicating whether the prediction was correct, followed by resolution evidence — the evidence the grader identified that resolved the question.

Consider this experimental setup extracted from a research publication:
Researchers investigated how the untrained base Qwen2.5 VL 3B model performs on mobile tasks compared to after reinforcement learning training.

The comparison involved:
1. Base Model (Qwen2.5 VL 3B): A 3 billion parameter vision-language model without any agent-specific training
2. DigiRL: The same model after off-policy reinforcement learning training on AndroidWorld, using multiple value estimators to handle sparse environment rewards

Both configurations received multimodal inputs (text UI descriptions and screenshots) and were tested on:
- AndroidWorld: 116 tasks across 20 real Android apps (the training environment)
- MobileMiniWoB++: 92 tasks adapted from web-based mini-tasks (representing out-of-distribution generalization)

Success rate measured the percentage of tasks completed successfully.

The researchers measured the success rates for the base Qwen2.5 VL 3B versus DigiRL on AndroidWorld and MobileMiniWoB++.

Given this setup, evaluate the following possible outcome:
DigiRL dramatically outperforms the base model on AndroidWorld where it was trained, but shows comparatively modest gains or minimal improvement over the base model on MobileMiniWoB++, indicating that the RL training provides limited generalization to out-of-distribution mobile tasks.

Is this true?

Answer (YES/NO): NO